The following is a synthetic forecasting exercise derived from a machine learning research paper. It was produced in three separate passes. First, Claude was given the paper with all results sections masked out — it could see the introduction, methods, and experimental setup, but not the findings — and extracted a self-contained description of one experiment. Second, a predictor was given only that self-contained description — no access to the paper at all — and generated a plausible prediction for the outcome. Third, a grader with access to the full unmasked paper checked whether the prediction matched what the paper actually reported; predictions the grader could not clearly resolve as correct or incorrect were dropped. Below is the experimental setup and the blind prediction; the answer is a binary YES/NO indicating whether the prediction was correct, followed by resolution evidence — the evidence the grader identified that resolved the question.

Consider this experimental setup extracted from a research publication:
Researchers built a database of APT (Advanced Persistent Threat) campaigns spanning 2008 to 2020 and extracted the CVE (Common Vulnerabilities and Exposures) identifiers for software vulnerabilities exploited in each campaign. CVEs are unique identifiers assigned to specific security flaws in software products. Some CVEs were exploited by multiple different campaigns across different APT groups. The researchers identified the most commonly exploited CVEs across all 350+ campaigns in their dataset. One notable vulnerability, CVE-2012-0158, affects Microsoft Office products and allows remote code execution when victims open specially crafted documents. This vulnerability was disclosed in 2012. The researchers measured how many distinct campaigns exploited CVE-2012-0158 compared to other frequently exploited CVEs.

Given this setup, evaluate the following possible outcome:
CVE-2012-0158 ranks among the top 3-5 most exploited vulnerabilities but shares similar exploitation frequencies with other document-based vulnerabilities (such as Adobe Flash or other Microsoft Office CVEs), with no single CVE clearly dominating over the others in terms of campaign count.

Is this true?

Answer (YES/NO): NO